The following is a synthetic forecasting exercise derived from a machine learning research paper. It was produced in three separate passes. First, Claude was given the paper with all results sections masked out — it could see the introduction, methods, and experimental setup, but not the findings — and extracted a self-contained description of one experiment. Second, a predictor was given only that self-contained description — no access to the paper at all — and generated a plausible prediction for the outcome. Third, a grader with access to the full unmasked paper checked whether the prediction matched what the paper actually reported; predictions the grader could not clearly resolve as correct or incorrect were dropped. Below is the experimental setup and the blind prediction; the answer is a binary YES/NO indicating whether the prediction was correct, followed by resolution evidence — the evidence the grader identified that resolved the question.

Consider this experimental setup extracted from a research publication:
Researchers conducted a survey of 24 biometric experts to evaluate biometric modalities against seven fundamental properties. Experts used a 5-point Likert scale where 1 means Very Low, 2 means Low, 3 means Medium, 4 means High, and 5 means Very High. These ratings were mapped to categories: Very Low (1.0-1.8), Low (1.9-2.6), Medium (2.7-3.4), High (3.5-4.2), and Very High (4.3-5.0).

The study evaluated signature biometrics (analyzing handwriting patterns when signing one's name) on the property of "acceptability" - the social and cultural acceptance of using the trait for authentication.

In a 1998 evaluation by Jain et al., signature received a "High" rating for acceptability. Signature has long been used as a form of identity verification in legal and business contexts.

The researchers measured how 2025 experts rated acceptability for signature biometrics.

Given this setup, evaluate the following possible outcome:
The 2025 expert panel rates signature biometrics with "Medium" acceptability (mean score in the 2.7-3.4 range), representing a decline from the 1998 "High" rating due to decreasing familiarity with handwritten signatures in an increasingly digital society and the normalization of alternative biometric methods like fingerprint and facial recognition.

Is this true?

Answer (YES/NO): NO